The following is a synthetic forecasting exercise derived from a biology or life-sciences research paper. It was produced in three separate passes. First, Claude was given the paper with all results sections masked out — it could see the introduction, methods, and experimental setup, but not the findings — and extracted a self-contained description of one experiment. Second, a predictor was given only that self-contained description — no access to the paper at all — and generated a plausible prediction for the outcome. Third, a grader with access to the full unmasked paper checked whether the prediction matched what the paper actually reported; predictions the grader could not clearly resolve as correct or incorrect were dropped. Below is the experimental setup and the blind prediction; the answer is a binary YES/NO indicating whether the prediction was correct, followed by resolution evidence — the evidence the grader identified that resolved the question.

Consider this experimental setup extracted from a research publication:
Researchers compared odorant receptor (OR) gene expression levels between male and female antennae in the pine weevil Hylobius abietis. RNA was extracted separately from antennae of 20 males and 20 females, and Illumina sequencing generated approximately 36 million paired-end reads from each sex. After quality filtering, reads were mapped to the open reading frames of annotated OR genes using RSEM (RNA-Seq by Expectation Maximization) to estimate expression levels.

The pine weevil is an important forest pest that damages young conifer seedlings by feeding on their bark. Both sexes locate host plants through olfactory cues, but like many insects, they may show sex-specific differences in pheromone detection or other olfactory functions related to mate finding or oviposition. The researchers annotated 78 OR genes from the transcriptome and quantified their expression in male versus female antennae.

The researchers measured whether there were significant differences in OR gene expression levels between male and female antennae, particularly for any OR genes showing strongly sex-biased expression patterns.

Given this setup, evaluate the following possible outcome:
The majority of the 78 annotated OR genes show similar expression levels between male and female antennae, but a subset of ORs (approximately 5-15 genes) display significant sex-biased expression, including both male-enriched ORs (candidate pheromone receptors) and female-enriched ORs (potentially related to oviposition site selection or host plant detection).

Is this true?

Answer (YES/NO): NO